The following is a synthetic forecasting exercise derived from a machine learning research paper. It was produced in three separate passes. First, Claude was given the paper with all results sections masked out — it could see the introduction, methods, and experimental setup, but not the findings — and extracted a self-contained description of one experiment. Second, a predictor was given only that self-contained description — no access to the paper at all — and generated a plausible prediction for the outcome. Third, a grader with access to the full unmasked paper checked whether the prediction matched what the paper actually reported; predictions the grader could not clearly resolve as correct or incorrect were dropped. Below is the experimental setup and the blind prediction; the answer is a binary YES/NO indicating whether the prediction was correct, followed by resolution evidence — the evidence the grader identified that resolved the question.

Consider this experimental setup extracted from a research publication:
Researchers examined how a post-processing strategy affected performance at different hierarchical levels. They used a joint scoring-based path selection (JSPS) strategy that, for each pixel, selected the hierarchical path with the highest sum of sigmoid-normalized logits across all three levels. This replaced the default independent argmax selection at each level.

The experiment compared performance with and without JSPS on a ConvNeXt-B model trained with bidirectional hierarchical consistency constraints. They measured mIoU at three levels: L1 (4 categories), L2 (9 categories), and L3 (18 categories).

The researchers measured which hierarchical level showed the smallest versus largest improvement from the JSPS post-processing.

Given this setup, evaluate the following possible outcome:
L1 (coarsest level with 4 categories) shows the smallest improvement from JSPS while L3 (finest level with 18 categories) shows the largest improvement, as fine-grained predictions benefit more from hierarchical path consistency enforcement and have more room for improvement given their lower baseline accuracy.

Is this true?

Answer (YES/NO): NO